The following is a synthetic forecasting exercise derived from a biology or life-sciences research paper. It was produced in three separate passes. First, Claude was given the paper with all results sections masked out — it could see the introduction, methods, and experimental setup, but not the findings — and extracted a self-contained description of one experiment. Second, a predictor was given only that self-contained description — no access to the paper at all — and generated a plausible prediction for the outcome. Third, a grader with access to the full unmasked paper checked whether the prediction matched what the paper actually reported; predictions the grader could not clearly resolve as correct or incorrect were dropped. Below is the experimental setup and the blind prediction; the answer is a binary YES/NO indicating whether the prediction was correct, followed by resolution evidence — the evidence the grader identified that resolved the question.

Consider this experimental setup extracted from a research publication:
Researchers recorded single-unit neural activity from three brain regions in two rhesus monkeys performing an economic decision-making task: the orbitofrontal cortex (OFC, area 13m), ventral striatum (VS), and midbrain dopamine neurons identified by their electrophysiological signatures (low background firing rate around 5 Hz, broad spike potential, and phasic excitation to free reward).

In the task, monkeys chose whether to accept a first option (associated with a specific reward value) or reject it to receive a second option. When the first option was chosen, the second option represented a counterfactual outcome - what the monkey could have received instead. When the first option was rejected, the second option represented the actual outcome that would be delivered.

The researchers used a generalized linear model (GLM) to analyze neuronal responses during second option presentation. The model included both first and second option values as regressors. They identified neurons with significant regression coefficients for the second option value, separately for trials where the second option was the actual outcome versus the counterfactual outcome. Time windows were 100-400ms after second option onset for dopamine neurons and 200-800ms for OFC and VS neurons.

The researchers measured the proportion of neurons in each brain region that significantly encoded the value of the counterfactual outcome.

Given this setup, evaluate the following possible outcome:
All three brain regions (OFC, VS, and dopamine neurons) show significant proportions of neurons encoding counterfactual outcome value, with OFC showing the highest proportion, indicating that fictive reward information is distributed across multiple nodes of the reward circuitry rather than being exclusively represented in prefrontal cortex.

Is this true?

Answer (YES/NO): NO